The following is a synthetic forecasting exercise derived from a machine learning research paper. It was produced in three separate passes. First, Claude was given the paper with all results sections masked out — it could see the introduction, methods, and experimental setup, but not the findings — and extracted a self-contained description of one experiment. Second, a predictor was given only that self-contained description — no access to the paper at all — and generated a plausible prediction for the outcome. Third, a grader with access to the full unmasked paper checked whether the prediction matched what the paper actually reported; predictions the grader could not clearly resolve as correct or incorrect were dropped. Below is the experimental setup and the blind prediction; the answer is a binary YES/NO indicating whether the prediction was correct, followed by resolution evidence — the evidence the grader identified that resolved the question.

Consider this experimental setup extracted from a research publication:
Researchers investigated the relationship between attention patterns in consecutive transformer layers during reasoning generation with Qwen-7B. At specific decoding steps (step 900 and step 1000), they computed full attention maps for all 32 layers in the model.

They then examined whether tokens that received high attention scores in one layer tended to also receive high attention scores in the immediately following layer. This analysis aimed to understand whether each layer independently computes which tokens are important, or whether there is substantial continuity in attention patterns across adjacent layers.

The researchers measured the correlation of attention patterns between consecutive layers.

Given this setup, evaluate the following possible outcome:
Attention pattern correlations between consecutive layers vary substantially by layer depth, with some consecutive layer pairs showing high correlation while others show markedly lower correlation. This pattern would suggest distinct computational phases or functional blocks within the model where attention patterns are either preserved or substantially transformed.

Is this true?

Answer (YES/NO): NO